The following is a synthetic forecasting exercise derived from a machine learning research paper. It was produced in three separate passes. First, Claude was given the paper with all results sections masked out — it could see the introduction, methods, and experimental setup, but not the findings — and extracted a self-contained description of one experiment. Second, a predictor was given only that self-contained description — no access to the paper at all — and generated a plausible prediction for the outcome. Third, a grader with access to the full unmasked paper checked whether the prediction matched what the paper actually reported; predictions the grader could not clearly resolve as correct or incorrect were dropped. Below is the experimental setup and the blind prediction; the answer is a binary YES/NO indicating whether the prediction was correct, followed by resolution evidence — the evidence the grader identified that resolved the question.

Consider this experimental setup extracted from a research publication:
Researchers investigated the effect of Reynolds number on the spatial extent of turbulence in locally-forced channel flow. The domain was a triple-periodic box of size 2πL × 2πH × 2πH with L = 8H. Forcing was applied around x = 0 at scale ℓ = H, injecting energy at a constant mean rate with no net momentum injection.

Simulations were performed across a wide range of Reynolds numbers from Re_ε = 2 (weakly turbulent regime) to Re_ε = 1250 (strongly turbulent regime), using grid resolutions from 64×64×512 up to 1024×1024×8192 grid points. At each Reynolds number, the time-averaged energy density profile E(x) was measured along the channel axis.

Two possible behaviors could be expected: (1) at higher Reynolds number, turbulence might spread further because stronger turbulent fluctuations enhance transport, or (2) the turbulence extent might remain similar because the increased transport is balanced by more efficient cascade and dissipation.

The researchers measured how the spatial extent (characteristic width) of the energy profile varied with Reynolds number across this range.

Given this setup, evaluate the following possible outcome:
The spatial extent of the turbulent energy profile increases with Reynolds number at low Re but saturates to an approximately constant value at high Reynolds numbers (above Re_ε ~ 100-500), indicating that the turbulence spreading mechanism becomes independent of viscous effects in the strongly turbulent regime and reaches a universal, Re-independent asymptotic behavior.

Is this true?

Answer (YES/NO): YES